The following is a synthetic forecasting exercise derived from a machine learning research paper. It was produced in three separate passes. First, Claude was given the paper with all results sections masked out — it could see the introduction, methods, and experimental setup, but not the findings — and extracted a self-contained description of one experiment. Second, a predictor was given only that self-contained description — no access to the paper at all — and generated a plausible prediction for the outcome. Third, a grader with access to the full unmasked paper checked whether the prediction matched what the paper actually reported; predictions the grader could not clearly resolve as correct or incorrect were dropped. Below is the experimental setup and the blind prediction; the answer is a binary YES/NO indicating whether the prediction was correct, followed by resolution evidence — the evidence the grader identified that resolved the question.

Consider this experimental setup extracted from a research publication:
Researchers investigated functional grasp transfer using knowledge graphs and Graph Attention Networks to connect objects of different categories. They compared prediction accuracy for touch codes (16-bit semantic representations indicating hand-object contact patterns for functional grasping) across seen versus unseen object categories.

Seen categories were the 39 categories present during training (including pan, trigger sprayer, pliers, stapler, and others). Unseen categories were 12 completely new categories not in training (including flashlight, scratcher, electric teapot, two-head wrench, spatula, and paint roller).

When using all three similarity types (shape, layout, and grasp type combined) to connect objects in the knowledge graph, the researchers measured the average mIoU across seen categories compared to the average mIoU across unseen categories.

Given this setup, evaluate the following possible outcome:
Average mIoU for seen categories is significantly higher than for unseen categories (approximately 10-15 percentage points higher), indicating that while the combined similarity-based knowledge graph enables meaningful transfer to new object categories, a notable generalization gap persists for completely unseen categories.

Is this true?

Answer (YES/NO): NO